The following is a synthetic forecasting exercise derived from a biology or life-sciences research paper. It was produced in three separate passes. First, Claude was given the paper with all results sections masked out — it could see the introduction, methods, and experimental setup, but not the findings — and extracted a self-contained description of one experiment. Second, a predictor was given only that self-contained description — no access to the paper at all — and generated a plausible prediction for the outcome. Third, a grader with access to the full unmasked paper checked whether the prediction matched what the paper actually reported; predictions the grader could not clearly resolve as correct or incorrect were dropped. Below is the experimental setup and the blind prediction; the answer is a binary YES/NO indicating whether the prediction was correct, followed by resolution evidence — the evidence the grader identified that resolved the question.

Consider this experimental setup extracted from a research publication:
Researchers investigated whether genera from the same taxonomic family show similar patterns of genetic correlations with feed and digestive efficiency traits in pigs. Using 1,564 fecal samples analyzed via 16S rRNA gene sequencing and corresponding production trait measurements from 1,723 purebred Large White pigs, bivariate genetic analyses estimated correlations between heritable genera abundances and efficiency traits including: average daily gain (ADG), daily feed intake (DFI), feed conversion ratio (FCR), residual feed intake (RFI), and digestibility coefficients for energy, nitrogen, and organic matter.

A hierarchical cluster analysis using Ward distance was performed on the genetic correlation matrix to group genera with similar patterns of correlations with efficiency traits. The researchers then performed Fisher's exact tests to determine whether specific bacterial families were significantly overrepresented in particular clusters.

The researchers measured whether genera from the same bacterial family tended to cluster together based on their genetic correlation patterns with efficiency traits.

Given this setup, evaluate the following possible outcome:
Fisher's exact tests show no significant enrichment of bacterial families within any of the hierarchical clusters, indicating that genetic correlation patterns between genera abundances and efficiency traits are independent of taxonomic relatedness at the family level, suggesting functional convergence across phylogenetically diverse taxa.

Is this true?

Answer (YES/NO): YES